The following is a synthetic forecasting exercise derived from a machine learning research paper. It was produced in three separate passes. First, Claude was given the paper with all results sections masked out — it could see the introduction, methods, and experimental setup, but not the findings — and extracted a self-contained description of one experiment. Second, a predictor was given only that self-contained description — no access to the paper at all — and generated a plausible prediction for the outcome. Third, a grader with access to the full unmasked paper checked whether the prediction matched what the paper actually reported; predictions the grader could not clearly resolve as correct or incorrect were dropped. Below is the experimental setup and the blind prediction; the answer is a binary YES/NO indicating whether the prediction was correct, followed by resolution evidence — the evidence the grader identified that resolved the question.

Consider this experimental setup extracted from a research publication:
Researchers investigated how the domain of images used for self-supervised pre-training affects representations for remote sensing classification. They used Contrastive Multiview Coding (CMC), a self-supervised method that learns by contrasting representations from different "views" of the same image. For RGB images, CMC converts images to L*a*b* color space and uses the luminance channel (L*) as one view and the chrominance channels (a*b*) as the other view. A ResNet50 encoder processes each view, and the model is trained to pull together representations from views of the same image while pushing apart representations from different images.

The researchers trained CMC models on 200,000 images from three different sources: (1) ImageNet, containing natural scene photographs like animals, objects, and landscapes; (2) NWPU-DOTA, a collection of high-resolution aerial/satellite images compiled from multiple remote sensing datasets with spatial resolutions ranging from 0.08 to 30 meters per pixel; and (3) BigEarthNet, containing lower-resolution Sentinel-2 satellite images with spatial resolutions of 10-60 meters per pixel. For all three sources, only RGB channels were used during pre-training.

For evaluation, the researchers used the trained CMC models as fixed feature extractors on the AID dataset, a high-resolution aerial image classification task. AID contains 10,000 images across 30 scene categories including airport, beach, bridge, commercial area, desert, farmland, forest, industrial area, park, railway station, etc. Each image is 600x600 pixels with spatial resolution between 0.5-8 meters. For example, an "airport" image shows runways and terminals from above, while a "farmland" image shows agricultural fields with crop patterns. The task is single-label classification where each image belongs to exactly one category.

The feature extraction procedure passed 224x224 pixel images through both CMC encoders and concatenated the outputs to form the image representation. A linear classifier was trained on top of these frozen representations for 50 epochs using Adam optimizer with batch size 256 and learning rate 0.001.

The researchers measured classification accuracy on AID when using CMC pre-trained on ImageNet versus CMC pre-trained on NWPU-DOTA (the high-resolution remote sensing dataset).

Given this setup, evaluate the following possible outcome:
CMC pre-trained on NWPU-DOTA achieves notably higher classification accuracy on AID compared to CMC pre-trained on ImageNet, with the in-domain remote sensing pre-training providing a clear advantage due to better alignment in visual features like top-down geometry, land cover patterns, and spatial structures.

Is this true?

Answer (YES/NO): YES